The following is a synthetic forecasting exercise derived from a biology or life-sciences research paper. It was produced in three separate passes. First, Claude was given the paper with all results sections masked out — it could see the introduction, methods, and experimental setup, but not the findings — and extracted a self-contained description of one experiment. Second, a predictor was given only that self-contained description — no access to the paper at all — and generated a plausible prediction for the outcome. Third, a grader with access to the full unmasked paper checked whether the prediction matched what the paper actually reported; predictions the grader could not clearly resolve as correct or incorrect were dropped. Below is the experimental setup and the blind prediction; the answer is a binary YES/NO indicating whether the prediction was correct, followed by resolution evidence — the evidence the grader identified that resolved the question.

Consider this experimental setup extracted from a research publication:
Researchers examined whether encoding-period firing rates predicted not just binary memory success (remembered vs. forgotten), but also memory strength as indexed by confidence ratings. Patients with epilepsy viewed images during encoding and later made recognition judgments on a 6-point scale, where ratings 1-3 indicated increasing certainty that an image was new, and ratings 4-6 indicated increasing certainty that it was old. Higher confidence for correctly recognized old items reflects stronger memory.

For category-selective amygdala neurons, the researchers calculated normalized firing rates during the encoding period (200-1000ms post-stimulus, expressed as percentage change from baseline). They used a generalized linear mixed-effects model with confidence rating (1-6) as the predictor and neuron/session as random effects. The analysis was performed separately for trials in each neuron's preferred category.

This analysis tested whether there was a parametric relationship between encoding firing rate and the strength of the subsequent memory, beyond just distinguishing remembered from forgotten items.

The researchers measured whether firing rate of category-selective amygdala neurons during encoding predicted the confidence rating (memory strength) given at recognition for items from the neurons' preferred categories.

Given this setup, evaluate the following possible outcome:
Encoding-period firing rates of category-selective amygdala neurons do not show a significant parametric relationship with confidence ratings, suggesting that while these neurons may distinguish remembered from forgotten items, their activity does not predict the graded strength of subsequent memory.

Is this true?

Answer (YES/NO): NO